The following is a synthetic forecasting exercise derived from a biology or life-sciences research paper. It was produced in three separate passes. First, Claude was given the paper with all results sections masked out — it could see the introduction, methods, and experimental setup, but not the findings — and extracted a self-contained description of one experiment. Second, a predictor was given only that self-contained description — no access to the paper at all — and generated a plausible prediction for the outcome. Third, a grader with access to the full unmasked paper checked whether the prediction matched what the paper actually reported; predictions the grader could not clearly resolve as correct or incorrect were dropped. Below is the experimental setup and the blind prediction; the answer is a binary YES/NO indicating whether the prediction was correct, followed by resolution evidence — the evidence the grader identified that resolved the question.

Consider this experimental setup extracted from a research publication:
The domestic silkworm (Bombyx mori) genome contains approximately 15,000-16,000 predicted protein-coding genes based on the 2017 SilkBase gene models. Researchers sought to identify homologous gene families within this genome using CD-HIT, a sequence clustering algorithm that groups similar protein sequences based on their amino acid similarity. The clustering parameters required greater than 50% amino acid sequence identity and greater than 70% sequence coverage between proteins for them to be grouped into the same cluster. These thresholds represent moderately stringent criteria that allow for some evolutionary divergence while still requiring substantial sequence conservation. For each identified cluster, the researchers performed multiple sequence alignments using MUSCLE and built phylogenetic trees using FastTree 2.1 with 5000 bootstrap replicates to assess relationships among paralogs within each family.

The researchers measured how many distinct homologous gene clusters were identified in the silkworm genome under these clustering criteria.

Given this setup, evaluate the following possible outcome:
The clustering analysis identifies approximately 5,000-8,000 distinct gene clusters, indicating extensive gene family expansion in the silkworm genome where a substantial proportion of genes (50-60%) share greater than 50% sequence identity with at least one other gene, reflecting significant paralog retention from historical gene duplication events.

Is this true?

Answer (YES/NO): NO